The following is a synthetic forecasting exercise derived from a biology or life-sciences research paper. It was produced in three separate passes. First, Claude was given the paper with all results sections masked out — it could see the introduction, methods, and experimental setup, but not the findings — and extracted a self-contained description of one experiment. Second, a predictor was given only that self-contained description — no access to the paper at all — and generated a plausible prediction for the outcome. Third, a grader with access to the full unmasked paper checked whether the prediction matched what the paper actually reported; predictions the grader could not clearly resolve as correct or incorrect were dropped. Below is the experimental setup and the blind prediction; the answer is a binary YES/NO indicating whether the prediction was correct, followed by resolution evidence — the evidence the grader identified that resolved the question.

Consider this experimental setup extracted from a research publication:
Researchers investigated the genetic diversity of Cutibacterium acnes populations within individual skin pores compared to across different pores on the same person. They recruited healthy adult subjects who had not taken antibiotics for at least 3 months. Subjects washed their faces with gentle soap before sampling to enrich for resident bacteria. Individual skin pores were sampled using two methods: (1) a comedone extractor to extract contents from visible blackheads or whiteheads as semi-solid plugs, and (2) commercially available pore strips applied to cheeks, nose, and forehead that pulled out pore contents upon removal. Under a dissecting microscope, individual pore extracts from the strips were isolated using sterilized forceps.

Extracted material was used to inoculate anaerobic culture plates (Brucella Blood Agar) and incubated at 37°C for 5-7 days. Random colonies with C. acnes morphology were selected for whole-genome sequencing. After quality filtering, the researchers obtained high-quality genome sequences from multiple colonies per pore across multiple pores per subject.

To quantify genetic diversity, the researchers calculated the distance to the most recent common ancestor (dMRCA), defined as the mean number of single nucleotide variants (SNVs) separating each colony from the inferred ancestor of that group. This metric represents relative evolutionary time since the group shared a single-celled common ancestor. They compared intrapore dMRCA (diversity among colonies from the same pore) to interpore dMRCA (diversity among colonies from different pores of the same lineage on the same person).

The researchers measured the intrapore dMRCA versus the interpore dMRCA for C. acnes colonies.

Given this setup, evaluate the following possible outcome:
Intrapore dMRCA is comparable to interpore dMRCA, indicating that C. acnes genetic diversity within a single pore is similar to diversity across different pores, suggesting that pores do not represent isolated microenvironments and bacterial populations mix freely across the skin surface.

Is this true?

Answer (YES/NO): NO